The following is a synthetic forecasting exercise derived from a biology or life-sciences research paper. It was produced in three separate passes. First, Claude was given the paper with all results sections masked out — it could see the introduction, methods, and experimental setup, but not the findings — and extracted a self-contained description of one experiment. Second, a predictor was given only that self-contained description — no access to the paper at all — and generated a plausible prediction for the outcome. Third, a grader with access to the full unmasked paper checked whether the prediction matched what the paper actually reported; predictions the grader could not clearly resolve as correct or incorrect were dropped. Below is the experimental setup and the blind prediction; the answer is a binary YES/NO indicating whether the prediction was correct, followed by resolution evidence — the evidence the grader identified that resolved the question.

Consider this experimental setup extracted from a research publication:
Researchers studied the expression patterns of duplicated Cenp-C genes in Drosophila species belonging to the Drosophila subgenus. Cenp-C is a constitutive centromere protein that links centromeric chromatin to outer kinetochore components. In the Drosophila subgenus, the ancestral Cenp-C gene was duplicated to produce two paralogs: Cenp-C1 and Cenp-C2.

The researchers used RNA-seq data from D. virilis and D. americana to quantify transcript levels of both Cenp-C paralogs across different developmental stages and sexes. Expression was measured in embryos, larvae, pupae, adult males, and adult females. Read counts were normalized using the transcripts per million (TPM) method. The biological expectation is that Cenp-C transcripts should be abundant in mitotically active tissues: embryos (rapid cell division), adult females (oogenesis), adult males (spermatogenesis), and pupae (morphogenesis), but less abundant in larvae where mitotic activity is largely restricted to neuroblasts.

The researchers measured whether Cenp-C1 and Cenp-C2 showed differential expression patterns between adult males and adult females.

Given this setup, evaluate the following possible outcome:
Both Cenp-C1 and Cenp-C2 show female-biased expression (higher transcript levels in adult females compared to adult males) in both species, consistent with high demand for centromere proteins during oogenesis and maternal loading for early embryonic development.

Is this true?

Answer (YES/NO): NO